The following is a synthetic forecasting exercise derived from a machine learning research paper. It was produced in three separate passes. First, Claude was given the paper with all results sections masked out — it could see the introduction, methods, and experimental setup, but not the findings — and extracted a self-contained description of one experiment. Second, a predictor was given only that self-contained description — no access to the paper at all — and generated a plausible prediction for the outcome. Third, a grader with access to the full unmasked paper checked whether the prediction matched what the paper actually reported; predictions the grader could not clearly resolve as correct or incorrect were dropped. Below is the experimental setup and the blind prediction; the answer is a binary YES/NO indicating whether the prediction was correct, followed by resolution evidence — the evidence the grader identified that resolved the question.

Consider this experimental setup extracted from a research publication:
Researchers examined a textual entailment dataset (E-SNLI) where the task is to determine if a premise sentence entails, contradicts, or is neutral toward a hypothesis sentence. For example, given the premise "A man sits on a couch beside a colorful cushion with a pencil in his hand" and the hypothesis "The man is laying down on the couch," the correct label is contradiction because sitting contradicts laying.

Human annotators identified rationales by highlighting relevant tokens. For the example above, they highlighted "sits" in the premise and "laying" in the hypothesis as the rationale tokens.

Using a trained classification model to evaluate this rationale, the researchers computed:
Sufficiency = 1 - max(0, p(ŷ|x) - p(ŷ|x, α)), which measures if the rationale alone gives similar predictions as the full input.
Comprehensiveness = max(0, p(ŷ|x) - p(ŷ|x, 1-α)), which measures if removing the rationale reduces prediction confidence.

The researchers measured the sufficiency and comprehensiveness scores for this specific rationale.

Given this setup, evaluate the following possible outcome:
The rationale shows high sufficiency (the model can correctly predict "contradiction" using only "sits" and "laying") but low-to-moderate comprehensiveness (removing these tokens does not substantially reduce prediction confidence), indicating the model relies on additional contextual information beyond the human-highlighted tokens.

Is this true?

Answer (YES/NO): NO